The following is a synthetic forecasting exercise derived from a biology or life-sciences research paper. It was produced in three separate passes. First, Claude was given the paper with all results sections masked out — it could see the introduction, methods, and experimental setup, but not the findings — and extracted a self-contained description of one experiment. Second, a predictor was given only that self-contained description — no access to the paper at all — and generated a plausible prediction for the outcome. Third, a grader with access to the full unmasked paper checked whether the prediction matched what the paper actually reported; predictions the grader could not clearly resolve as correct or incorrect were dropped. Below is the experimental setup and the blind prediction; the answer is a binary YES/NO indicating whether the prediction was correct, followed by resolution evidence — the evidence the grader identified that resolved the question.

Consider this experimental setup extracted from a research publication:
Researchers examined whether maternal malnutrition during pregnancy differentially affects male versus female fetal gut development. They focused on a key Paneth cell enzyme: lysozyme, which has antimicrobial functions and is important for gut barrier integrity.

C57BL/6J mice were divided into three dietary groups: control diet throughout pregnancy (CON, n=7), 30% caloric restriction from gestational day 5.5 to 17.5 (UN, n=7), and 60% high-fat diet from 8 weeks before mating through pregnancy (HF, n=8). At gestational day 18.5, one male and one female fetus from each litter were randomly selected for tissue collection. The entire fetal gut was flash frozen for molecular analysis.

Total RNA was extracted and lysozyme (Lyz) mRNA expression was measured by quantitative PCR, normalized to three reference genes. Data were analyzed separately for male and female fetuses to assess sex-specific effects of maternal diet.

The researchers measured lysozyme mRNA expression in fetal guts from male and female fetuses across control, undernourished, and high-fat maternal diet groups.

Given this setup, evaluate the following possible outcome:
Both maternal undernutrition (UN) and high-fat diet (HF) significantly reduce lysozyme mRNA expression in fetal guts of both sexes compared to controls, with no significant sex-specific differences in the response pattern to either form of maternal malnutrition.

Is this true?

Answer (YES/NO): NO